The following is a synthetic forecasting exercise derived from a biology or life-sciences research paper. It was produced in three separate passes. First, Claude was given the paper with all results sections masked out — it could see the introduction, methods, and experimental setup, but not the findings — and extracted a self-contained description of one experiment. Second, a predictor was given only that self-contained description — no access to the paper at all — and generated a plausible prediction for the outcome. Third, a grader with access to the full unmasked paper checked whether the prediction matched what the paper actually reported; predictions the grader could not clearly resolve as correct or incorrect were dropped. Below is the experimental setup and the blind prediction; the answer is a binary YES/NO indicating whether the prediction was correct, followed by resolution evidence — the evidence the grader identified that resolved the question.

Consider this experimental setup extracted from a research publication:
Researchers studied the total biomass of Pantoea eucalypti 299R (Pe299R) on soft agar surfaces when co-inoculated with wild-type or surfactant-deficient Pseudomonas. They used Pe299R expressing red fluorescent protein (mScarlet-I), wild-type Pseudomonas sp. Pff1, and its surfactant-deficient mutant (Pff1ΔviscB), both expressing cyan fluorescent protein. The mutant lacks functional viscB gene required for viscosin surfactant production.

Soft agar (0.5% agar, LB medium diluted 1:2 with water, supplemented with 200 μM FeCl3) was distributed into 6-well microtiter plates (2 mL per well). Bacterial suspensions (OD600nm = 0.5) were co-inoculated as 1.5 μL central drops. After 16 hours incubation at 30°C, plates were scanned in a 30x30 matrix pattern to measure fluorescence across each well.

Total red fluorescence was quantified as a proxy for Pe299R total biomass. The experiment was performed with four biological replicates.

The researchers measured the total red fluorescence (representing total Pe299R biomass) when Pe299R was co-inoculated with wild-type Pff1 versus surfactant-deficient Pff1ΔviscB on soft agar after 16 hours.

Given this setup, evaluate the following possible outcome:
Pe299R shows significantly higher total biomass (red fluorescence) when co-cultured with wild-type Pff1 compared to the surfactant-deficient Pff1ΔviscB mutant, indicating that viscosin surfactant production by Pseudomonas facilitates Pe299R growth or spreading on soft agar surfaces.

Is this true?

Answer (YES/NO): YES